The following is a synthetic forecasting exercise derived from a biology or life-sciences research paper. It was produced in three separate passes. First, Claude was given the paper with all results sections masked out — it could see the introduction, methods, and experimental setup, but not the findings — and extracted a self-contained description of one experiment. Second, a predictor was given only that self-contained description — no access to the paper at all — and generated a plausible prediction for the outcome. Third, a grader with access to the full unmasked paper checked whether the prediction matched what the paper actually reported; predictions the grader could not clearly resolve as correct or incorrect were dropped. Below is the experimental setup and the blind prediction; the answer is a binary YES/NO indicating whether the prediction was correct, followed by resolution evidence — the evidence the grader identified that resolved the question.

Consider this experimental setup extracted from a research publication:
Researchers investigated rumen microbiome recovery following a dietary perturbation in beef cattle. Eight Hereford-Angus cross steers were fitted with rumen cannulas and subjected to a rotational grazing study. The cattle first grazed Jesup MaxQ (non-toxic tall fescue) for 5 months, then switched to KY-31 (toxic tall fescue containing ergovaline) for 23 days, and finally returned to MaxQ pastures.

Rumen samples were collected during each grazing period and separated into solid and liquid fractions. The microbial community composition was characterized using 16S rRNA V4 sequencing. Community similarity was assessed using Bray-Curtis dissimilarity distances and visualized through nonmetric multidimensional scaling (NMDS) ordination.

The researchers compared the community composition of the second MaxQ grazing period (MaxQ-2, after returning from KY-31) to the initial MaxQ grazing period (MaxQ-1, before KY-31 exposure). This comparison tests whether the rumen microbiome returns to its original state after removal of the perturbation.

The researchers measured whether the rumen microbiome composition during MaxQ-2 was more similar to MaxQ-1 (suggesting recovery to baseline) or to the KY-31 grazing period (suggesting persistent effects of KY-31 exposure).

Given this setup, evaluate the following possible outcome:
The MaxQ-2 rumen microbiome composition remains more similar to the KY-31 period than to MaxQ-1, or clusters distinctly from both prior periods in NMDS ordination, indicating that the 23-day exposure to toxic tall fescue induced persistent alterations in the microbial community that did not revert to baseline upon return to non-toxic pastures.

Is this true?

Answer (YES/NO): YES